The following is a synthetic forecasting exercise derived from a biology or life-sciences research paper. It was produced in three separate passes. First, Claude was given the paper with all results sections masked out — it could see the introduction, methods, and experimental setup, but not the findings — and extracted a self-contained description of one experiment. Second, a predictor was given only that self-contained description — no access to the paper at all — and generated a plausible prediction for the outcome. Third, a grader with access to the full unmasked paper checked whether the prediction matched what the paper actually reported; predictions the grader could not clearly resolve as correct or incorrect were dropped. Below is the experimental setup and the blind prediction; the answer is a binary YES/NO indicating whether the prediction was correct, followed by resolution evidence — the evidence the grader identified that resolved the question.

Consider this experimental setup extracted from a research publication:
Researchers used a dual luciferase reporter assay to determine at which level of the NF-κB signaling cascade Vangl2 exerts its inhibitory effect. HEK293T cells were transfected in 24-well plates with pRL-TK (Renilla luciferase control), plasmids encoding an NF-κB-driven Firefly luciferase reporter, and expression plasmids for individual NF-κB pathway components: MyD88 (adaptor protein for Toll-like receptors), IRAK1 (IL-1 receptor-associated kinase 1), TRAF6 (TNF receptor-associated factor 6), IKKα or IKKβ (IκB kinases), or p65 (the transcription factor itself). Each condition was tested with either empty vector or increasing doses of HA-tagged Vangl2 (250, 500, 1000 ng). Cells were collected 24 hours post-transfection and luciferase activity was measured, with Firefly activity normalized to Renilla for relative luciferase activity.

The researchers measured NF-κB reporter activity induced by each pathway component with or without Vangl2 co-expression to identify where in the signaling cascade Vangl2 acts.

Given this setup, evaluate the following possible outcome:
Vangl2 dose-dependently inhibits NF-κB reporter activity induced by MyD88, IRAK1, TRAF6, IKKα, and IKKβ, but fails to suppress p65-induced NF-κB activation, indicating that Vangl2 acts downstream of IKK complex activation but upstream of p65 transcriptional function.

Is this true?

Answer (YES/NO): NO